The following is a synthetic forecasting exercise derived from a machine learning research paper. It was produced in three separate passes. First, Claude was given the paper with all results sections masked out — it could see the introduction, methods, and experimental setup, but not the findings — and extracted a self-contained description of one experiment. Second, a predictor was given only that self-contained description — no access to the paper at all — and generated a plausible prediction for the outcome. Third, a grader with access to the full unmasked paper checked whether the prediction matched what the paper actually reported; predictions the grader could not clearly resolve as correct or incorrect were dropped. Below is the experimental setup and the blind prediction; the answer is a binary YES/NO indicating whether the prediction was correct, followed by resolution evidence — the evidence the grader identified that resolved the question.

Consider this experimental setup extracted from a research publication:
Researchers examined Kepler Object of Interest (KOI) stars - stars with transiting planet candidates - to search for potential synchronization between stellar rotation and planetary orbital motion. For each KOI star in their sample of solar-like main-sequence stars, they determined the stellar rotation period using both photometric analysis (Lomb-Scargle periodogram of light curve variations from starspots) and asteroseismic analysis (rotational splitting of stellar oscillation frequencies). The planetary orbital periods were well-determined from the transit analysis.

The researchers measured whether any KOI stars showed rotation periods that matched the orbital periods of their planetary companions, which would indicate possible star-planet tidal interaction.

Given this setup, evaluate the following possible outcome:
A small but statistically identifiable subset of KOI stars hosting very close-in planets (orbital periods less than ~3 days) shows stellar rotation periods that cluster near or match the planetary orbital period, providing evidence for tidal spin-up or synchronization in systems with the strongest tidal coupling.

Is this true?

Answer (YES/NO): NO